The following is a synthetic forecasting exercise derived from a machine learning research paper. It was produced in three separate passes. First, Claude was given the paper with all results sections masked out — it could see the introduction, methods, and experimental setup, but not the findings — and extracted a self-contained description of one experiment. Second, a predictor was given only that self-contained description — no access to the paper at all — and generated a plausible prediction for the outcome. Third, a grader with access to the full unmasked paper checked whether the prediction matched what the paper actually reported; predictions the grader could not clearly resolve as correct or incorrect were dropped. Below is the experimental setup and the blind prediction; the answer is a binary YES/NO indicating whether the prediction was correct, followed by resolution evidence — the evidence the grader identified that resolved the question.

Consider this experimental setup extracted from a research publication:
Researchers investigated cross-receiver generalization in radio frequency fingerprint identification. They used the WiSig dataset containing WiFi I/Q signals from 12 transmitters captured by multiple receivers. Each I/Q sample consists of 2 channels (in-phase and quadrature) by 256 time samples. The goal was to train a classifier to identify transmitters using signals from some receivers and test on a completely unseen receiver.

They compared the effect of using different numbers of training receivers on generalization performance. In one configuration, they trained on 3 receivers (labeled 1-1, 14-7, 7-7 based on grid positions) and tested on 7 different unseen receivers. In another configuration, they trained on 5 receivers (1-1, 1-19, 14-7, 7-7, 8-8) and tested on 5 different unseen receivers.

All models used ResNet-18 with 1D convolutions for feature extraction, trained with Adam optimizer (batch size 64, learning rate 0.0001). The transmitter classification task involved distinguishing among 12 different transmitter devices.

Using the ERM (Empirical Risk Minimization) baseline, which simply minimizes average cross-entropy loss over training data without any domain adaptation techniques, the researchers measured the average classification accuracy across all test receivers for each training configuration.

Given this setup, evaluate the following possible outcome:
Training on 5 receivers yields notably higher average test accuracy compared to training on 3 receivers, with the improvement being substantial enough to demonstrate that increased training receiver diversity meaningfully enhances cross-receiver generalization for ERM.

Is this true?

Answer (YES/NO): YES